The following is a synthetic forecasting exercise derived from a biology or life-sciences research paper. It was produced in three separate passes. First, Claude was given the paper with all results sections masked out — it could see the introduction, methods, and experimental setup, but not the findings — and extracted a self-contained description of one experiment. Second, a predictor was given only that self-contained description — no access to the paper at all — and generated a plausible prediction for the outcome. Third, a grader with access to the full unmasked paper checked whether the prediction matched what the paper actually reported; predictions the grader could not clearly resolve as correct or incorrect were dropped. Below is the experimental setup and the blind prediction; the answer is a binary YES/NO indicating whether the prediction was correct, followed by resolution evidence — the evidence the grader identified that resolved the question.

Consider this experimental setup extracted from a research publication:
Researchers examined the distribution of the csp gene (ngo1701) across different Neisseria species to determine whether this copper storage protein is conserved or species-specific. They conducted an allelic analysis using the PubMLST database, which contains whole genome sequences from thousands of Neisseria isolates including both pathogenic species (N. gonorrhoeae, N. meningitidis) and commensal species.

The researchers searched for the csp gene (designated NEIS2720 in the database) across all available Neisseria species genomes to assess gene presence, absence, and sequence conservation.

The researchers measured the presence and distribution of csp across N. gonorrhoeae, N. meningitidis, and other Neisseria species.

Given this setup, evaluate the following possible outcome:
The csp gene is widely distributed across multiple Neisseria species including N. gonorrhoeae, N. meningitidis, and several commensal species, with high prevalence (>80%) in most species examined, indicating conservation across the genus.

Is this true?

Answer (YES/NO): NO